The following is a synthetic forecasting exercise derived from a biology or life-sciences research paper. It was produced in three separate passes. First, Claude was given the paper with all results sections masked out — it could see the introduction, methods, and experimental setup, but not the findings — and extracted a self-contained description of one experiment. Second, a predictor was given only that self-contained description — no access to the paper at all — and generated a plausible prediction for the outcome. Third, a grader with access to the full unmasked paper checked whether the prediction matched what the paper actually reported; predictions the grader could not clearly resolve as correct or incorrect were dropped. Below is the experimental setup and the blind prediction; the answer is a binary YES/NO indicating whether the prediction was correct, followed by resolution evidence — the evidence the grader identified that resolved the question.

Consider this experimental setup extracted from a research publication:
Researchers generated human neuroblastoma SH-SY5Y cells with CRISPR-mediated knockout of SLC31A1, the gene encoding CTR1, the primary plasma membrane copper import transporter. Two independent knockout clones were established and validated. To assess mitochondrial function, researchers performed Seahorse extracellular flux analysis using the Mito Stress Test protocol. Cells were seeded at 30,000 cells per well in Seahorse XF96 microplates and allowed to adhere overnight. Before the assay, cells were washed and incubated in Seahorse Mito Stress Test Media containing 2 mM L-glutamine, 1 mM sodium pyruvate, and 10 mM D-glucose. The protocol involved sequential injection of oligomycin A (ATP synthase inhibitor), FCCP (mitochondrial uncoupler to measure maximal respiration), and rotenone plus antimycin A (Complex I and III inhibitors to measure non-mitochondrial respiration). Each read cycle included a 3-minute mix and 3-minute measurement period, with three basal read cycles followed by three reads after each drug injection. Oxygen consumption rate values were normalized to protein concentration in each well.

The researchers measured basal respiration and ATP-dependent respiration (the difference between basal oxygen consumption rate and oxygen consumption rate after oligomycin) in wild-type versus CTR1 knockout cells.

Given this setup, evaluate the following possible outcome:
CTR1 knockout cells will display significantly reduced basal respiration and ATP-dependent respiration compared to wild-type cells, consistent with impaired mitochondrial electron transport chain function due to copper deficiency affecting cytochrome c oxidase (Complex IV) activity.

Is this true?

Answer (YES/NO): YES